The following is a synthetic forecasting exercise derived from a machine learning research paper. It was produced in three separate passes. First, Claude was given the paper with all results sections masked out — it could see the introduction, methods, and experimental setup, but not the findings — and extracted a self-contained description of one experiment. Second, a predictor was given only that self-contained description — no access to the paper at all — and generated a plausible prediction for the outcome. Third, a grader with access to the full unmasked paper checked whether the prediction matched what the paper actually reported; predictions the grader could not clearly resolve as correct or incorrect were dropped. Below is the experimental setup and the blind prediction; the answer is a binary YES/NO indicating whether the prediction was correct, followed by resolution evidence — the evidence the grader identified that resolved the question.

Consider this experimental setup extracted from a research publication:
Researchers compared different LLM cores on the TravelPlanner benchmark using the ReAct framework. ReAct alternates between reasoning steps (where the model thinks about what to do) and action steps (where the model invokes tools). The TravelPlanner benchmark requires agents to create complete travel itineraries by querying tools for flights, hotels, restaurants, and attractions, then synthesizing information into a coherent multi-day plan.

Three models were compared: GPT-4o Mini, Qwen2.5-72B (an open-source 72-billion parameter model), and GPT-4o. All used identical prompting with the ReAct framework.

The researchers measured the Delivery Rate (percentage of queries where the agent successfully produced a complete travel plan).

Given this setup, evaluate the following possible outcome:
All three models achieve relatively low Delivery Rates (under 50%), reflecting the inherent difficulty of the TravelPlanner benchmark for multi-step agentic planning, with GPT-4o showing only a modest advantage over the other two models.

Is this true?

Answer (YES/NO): NO